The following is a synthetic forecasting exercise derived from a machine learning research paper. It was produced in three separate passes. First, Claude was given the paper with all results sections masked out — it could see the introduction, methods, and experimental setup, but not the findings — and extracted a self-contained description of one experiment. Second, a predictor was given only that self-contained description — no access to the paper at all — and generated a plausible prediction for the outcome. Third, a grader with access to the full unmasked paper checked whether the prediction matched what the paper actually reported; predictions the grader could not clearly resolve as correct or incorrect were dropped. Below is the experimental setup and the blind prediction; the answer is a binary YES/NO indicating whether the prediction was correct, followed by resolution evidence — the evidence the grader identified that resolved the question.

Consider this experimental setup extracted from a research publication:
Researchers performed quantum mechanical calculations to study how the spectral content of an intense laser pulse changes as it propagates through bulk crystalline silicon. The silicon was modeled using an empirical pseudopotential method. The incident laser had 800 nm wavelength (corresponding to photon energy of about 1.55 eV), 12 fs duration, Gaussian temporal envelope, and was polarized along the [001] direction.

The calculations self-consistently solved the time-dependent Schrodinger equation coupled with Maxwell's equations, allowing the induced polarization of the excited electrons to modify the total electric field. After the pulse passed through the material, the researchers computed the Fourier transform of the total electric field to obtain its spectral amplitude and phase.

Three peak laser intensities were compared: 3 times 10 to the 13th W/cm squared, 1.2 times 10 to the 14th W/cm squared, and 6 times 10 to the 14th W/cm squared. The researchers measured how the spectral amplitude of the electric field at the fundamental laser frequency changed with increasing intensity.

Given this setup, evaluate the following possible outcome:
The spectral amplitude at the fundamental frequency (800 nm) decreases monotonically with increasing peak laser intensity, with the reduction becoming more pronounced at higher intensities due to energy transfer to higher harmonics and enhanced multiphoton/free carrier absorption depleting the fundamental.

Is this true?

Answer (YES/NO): NO